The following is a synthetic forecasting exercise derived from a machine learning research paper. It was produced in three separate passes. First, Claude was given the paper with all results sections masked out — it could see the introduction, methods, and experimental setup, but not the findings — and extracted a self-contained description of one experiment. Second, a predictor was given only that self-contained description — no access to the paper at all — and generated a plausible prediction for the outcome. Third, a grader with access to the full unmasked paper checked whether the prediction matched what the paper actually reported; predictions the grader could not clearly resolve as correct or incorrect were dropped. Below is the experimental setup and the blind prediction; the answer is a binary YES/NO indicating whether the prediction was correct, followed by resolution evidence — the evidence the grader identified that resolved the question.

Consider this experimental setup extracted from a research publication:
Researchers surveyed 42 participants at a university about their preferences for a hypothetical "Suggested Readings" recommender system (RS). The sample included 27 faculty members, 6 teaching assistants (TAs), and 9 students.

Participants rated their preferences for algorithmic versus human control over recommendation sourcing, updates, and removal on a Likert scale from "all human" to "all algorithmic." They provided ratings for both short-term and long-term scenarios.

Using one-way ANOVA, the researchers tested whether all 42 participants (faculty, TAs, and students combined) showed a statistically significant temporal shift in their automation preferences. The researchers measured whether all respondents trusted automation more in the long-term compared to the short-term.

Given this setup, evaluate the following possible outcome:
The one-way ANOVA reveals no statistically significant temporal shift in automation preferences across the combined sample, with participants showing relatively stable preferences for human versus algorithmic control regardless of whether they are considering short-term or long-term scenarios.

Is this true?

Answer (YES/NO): YES